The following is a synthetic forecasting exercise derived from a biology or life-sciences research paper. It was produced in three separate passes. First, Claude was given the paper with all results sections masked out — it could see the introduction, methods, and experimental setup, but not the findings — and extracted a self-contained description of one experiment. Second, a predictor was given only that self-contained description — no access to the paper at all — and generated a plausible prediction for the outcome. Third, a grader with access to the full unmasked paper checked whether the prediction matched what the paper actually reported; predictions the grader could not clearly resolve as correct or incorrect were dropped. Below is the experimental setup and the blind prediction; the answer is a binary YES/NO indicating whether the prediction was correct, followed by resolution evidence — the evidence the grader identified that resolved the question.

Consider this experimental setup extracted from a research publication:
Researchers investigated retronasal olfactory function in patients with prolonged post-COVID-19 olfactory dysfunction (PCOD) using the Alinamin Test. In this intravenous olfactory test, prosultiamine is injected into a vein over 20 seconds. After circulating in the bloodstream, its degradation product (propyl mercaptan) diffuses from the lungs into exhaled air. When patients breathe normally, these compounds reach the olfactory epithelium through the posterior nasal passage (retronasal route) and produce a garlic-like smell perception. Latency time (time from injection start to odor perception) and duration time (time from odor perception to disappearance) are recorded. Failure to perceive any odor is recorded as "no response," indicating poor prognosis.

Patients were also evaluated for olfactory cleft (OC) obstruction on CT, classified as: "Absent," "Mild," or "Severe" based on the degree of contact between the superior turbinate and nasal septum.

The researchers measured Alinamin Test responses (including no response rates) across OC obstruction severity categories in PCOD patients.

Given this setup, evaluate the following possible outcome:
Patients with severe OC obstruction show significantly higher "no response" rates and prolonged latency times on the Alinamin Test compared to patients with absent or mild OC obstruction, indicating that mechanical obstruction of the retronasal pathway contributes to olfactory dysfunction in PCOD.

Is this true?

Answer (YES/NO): NO